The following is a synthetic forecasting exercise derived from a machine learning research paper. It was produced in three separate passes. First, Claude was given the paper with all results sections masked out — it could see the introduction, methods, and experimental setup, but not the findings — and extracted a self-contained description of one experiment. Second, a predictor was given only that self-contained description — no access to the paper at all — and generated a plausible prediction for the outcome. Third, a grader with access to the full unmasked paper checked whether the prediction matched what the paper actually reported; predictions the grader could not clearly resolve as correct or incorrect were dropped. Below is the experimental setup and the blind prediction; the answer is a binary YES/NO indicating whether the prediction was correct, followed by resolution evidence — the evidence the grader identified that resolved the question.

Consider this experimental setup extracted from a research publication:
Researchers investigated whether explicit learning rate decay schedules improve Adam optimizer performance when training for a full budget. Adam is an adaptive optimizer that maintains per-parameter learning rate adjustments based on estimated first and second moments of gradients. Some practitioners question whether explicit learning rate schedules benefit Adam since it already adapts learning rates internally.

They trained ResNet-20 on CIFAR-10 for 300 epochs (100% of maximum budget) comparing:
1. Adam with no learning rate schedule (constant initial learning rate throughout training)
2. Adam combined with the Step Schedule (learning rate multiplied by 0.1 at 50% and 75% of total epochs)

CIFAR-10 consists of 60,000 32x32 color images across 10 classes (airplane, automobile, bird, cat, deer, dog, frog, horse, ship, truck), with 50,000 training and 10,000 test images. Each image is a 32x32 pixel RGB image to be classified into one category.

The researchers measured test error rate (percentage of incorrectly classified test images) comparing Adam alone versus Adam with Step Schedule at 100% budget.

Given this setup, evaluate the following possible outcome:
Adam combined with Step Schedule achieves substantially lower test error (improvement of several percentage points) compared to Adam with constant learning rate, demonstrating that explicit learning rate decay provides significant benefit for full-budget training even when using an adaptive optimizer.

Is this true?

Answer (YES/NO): YES